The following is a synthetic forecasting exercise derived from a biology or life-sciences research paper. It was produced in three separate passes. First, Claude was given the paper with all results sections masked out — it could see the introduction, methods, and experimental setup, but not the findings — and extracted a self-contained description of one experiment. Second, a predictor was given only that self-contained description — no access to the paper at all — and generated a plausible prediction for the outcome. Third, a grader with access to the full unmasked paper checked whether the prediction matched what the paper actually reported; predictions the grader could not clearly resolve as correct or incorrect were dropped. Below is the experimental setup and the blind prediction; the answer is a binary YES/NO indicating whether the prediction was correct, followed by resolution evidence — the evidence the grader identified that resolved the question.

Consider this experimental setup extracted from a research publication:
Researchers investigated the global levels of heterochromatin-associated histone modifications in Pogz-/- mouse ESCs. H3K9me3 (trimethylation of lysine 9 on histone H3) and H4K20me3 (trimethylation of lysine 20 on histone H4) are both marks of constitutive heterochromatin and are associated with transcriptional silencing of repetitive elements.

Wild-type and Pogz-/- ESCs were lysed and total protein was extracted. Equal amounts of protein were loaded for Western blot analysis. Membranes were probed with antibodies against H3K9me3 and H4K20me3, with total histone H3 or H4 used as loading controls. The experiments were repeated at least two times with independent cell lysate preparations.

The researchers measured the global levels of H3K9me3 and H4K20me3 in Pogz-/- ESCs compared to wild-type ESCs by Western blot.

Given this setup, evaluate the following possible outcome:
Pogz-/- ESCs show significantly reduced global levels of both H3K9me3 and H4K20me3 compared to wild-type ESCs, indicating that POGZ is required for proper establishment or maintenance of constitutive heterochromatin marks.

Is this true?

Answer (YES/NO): NO